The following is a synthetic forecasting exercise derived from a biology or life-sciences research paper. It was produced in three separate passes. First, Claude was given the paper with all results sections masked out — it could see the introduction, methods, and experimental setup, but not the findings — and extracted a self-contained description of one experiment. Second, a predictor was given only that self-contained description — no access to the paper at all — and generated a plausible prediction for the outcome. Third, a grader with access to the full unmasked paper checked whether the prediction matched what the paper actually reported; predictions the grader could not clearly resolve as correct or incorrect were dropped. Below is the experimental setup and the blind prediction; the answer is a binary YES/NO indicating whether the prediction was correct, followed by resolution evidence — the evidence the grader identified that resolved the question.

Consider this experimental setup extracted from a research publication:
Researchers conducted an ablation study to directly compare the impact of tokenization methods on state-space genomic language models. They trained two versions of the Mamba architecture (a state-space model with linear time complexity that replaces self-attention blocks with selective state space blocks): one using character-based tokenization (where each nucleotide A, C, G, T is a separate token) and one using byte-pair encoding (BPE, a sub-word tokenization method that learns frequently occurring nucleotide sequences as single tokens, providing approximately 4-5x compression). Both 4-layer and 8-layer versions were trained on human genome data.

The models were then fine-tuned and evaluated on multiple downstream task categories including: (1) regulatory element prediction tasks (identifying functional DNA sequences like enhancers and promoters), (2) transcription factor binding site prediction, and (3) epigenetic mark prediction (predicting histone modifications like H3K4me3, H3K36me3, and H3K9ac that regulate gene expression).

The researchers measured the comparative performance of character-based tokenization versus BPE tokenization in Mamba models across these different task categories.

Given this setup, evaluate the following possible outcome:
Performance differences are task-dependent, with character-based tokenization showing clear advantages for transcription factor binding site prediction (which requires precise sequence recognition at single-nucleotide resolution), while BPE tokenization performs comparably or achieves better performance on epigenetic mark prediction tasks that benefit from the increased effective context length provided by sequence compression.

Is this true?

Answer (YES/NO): YES